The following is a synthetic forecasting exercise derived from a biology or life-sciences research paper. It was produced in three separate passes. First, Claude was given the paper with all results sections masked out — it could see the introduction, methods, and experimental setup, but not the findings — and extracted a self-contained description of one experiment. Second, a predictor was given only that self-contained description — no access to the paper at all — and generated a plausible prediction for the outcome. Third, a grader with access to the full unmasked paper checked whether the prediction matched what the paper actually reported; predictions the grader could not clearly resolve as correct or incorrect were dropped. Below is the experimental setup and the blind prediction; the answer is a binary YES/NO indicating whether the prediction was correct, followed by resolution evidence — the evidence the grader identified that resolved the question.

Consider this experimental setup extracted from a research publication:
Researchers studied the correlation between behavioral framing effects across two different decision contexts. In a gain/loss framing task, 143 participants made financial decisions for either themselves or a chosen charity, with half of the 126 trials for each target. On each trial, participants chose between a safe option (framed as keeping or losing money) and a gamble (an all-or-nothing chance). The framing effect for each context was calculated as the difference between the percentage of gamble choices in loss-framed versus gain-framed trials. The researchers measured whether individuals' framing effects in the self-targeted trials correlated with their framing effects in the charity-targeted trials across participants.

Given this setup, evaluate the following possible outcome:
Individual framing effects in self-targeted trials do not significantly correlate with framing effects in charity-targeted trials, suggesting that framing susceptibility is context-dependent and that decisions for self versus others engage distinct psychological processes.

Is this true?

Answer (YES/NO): NO